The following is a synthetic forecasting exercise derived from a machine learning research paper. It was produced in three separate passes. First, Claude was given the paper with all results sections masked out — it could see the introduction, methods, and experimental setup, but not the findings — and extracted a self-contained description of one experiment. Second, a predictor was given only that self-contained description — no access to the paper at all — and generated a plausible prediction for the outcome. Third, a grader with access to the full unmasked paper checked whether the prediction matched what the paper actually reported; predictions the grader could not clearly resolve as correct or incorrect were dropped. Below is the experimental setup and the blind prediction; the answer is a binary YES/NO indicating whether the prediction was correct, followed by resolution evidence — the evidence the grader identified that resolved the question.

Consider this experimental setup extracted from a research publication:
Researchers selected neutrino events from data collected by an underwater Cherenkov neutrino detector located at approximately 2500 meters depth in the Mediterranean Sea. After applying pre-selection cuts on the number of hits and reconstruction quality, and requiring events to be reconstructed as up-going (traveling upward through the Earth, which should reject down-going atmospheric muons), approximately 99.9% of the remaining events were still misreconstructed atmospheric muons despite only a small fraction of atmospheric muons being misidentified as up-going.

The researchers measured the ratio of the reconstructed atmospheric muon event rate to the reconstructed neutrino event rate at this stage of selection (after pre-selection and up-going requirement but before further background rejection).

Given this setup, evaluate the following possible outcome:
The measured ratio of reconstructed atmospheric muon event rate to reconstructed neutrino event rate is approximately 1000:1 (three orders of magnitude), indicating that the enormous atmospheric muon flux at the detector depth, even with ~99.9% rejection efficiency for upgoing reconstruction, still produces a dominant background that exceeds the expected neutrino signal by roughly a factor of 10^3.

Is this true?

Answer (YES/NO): NO